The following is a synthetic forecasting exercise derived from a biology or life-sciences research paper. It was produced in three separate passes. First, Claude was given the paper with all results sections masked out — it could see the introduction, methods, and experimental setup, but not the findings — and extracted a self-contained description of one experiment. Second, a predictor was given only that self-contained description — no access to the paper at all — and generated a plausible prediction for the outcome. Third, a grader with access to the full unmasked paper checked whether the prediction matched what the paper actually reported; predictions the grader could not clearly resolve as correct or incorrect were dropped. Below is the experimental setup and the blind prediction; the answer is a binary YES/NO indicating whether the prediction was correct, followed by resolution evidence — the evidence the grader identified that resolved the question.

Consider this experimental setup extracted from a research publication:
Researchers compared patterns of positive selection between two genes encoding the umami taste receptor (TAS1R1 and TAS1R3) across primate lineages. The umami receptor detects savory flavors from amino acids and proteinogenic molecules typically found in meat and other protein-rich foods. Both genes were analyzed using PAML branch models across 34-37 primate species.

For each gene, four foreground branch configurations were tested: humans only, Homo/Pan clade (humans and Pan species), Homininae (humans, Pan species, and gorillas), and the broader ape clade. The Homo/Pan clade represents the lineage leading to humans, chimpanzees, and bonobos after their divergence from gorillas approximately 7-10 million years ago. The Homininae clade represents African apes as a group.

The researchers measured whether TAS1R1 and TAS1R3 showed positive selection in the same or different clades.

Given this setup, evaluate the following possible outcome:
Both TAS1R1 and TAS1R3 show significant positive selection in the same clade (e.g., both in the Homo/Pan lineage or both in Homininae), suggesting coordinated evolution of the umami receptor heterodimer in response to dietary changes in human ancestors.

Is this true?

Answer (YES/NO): NO